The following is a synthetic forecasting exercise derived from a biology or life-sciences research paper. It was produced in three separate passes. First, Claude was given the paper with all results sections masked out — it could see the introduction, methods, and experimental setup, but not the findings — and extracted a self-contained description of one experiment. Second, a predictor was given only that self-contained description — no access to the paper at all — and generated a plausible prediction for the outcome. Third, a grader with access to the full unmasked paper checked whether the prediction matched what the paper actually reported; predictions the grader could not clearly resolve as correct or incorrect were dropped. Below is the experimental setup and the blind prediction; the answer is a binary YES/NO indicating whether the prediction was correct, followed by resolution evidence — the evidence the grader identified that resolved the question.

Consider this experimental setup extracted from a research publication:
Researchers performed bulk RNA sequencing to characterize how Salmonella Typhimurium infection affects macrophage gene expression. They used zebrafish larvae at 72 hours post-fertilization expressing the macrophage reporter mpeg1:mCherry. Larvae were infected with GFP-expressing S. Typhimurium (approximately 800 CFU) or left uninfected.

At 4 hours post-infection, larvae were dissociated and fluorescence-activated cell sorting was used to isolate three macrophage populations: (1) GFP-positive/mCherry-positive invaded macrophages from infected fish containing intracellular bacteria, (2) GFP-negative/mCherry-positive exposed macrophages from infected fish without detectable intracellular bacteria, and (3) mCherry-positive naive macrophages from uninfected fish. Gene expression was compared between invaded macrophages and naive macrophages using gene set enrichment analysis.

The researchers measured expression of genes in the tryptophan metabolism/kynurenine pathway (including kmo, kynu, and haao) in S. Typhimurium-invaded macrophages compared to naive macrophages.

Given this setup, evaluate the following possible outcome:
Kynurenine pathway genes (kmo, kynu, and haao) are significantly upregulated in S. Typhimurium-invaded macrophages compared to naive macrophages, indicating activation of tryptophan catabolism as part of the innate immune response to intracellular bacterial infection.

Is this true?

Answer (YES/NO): NO